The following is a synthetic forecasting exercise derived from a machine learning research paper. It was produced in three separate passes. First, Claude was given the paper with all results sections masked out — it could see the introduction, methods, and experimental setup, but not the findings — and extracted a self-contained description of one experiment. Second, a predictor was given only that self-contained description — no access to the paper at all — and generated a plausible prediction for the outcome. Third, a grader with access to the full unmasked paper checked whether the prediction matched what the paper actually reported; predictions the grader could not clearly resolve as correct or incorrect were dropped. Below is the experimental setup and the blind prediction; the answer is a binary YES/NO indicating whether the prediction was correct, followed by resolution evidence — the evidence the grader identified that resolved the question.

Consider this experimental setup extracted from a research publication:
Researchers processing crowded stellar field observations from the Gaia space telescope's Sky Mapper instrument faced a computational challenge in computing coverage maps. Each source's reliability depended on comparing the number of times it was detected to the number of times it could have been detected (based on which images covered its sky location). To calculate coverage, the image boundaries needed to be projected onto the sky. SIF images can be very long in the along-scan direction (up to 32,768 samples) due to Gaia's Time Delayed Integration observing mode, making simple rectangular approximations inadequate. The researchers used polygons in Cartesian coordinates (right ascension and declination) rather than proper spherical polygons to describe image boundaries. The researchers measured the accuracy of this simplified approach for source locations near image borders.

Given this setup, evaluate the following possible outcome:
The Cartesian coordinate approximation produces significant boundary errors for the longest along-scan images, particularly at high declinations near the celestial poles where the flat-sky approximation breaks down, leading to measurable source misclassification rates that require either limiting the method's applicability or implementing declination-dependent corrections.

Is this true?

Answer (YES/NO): NO